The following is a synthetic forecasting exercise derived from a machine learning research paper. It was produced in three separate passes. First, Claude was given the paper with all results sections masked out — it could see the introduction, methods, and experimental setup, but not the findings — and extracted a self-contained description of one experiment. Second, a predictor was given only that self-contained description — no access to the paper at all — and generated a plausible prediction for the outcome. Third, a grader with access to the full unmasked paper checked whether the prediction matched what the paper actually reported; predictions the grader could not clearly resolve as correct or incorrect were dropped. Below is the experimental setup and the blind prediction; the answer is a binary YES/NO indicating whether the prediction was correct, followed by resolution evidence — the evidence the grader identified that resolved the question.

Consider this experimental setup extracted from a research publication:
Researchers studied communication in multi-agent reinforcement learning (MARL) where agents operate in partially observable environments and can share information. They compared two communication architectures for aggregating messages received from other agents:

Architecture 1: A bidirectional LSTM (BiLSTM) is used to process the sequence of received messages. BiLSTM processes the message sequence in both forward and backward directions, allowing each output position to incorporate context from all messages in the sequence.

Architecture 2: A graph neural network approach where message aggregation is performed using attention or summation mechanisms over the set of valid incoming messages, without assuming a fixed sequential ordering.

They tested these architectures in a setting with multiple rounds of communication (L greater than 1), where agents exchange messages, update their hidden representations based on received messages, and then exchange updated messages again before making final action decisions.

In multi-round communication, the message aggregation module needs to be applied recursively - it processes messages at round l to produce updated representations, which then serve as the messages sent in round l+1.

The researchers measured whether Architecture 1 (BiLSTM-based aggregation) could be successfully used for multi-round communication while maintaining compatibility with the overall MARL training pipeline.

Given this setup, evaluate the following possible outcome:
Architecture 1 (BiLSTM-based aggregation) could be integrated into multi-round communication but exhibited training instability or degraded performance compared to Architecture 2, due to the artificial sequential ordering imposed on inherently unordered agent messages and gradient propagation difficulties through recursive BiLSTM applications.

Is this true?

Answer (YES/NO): NO